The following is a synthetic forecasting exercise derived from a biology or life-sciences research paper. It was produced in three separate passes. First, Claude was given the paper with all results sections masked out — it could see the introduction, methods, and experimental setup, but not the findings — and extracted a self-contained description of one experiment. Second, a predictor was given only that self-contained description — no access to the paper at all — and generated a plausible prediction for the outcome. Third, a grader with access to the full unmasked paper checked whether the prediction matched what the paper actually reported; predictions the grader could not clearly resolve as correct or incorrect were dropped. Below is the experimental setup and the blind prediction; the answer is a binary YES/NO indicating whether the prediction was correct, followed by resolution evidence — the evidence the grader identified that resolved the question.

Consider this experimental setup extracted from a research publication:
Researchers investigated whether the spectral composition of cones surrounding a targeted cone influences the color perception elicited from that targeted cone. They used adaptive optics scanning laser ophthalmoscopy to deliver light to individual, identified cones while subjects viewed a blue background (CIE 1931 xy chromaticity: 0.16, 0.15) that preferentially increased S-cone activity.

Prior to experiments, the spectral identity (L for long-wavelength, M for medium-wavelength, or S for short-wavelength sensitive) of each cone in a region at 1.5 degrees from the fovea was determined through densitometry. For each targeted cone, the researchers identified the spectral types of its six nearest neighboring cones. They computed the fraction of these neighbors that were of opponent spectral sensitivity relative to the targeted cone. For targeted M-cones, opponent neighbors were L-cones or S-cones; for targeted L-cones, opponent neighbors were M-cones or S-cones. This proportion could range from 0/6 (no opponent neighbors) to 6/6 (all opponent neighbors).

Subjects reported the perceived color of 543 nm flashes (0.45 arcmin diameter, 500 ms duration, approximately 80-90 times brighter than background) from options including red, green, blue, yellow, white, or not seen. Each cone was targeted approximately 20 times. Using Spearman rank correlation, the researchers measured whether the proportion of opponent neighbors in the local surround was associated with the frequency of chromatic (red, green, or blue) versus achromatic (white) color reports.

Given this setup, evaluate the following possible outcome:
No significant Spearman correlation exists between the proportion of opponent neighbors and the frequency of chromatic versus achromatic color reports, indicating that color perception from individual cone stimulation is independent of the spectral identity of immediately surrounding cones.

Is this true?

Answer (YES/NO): NO